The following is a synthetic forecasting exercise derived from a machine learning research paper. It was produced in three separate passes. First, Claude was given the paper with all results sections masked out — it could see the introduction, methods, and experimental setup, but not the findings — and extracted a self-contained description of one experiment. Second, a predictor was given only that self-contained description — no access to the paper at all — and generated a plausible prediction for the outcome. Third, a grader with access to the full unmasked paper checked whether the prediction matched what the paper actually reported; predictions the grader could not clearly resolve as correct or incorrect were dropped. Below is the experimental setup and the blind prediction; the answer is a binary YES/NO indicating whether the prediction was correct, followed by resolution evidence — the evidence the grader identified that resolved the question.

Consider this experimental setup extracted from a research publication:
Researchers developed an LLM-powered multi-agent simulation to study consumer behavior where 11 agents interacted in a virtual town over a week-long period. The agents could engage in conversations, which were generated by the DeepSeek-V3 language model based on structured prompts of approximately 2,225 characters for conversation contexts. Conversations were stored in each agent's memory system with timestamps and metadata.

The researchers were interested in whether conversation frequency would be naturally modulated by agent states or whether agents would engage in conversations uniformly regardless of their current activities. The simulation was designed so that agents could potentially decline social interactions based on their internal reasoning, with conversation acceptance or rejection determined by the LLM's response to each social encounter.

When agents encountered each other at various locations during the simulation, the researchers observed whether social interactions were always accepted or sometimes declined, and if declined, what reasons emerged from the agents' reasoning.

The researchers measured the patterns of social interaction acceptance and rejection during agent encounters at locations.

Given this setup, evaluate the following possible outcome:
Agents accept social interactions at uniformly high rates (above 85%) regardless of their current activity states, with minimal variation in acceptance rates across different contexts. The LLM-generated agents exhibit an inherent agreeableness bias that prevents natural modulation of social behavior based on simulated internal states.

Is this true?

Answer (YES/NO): NO